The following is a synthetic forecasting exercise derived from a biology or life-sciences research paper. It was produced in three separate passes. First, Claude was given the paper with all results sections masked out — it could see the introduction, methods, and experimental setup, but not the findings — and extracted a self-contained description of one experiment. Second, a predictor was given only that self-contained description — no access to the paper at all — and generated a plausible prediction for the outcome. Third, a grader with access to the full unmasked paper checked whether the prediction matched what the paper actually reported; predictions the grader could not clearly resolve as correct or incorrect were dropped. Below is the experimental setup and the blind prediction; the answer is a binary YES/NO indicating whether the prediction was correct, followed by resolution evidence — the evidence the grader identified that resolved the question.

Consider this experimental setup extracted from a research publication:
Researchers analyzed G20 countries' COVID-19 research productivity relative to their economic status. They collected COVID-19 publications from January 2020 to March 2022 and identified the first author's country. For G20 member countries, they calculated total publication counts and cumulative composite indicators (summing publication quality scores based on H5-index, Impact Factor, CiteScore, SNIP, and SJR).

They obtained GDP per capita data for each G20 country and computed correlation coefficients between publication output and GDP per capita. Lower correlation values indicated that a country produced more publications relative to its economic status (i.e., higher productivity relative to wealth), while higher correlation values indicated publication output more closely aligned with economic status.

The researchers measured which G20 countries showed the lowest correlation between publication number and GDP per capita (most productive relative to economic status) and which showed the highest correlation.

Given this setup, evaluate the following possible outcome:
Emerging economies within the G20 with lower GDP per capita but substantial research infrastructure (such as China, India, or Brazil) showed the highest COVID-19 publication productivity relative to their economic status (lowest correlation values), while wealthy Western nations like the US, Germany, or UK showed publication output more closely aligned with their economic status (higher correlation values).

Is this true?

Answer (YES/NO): NO